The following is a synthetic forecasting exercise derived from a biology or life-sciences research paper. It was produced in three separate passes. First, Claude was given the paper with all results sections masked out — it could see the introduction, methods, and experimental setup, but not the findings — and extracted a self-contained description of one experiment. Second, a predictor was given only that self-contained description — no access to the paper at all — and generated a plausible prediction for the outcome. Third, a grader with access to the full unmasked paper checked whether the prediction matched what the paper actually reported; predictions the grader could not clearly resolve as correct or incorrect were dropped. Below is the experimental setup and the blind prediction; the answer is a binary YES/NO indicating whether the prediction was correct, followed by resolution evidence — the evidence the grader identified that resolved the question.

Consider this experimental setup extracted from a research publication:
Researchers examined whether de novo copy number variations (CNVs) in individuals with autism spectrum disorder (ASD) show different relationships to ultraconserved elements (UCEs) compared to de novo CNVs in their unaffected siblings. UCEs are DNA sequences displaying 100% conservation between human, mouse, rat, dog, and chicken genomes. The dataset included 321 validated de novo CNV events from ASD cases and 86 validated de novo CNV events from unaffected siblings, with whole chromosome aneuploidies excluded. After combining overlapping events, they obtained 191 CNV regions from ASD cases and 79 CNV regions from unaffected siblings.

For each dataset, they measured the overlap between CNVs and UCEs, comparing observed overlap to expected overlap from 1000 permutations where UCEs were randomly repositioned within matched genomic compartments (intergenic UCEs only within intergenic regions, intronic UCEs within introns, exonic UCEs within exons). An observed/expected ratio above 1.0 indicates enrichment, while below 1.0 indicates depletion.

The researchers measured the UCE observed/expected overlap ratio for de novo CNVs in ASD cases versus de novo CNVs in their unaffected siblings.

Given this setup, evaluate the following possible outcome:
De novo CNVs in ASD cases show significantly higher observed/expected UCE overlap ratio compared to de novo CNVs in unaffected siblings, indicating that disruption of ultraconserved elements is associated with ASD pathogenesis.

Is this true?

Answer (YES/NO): NO